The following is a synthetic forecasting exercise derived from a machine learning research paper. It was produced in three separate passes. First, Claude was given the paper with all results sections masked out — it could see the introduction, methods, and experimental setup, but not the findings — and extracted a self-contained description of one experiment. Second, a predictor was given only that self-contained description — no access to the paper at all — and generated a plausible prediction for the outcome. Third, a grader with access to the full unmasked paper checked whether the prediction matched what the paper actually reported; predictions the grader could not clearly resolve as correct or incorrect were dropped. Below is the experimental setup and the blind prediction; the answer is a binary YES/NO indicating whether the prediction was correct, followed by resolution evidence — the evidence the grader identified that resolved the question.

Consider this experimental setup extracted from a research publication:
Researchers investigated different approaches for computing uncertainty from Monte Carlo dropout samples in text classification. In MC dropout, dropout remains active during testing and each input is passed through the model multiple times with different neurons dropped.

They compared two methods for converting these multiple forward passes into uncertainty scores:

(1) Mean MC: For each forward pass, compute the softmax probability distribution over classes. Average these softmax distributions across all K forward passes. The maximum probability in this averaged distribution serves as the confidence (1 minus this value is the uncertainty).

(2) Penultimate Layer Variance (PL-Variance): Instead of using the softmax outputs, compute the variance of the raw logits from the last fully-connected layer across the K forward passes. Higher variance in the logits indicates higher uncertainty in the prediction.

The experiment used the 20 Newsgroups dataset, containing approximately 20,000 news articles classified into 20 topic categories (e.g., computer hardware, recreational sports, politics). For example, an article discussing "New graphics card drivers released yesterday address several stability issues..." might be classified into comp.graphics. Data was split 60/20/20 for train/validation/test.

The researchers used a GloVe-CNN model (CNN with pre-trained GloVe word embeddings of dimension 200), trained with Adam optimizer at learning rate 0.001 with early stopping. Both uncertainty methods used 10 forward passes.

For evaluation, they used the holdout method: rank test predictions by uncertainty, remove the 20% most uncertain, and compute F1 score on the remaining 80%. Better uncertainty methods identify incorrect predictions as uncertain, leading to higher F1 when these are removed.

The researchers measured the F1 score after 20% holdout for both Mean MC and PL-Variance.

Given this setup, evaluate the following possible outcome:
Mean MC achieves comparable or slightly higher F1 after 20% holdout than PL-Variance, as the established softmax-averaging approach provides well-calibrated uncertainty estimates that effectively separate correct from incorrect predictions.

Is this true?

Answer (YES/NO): YES